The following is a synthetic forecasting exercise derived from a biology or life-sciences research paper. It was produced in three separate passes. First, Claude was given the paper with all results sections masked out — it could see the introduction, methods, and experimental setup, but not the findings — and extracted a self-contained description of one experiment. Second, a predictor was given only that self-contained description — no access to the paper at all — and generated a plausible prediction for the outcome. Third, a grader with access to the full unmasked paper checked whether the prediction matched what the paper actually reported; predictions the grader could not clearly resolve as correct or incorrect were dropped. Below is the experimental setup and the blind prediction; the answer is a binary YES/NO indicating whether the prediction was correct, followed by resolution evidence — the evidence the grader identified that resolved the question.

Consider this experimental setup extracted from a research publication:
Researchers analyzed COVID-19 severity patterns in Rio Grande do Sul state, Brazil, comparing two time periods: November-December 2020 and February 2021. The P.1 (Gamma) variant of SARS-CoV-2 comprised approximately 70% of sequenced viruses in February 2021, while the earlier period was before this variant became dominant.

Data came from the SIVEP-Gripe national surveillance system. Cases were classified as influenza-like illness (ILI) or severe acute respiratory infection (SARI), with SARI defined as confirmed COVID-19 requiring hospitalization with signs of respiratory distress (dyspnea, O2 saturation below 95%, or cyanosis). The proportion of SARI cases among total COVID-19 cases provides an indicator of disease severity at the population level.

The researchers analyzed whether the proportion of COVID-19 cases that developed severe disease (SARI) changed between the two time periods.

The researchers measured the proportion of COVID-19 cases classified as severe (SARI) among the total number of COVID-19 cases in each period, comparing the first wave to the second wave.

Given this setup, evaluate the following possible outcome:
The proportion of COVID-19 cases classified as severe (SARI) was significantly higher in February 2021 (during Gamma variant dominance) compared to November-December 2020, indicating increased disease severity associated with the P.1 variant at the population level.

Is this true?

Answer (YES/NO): YES